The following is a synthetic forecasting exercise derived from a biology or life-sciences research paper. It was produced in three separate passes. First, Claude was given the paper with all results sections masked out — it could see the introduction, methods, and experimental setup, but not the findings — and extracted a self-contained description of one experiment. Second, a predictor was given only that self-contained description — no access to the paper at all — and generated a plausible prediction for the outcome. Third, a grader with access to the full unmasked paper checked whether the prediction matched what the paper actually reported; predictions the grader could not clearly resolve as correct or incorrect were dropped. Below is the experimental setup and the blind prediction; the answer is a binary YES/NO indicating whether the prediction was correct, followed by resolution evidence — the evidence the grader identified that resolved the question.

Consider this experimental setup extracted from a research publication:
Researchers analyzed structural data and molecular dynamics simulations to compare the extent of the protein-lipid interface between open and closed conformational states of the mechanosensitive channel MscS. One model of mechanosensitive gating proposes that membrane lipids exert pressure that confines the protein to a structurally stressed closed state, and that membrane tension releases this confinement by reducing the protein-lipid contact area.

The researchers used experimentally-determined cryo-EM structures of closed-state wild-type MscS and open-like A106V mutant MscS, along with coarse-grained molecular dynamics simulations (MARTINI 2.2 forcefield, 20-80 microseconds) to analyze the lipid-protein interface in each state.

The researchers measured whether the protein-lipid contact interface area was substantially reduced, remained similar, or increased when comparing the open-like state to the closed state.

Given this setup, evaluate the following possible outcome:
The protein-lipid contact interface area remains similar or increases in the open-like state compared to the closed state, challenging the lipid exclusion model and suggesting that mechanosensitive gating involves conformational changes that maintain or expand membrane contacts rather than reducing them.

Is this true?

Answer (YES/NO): YES